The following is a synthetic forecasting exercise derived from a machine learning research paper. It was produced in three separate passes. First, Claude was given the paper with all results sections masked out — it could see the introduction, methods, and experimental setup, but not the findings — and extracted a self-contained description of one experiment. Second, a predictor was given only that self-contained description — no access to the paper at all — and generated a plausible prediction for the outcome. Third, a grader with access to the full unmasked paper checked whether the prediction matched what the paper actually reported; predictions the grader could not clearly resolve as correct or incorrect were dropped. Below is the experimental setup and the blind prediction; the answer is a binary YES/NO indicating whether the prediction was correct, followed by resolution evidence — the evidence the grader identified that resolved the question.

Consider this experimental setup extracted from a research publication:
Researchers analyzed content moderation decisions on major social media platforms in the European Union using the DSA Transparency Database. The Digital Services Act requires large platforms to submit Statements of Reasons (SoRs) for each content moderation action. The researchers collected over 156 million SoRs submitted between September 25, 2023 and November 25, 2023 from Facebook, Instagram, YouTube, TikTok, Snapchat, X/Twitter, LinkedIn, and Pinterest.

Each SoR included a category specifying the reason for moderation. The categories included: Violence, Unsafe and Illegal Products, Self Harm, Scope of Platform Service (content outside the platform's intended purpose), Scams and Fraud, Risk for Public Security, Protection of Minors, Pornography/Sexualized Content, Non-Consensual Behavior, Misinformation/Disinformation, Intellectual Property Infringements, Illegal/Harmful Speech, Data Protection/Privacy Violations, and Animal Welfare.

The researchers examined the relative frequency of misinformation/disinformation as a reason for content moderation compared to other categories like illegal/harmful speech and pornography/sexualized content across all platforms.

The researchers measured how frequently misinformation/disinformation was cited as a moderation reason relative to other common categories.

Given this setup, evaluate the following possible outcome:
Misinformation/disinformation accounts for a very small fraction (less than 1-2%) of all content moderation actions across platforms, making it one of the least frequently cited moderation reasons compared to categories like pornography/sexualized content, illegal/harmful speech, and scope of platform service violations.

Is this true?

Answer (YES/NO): YES